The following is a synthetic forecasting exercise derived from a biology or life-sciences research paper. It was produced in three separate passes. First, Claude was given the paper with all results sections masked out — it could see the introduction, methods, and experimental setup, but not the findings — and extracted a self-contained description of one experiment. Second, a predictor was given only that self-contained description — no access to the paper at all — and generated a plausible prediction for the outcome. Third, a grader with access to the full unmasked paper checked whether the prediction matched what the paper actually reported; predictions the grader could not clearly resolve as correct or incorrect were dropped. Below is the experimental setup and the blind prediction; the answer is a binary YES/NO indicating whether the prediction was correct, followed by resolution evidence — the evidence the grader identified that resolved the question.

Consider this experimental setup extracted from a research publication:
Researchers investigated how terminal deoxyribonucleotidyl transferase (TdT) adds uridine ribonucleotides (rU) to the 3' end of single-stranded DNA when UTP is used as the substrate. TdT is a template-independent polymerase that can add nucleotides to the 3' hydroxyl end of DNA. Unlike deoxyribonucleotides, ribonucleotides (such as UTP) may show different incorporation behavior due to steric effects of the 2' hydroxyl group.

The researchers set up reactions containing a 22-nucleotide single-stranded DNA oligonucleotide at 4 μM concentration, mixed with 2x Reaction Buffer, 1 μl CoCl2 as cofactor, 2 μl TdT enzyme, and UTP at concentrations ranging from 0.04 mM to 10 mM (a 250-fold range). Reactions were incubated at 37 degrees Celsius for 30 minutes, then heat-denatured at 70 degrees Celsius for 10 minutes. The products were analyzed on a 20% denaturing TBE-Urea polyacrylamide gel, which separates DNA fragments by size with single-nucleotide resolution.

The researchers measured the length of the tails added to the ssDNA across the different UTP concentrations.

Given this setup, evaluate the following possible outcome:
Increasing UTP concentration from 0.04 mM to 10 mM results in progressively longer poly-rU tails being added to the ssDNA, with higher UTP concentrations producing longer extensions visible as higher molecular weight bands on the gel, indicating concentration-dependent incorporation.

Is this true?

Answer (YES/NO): NO